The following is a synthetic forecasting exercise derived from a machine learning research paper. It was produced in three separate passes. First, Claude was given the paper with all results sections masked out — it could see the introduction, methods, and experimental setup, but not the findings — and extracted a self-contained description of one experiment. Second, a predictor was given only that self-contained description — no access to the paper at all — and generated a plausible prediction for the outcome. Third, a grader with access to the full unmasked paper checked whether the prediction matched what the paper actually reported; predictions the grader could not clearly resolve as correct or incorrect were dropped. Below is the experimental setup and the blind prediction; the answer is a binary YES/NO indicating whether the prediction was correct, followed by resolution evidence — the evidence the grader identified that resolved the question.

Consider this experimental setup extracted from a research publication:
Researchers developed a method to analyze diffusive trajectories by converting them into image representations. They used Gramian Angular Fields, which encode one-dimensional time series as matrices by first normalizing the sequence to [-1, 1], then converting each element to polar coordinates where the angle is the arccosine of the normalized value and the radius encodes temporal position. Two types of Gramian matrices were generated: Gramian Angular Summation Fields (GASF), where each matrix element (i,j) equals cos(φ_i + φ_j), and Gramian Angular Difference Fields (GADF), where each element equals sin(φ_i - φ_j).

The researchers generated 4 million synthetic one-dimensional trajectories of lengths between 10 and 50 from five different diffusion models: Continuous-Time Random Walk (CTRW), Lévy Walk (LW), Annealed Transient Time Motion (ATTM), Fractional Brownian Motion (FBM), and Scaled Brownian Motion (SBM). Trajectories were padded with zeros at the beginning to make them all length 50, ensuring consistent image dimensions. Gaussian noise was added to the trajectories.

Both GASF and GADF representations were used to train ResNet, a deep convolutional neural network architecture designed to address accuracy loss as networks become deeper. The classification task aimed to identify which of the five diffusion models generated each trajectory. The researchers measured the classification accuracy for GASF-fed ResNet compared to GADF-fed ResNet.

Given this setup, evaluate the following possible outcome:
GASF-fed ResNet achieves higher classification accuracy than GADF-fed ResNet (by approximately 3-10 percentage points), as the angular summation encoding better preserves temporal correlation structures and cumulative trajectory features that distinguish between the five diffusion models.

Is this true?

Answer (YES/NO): NO